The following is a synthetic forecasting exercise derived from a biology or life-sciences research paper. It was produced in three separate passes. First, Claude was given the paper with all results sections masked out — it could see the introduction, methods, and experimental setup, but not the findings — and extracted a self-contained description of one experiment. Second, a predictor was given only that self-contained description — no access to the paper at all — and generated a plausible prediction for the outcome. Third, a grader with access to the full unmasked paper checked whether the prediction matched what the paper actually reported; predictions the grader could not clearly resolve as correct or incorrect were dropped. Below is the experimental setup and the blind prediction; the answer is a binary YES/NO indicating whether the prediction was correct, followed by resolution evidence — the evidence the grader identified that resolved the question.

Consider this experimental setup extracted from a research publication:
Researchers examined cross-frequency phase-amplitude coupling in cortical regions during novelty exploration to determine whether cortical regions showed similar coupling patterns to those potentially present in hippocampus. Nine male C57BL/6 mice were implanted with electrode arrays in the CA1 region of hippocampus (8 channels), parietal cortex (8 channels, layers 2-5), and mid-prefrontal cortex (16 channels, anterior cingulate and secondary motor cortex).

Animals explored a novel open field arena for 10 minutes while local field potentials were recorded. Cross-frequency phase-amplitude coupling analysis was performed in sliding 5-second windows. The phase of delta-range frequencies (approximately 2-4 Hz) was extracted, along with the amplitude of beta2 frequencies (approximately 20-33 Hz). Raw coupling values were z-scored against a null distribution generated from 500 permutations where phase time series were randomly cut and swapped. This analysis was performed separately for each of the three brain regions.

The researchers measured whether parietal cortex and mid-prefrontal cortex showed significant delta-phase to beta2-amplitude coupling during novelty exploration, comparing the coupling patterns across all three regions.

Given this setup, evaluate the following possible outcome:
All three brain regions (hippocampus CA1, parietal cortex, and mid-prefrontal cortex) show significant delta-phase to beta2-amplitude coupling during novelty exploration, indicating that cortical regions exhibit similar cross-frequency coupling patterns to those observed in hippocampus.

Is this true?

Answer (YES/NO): YES